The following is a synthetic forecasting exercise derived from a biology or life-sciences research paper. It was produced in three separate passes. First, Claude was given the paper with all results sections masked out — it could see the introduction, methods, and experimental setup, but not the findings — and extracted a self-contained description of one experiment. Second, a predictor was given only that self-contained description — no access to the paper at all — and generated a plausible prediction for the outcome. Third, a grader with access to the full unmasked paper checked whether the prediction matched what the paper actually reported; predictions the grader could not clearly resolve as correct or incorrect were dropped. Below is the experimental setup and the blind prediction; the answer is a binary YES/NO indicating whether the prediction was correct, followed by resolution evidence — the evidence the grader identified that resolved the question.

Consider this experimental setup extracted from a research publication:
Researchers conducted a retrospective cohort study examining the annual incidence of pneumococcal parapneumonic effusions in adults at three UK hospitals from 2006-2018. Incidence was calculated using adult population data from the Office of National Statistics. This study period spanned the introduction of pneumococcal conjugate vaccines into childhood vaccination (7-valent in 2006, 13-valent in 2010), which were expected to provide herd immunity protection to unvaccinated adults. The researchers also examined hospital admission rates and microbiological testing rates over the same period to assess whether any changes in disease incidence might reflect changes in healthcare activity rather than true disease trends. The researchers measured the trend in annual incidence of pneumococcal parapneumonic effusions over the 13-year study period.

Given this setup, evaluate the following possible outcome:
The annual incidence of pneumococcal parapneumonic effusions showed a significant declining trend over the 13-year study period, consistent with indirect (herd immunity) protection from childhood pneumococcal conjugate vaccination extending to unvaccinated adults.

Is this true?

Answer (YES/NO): NO